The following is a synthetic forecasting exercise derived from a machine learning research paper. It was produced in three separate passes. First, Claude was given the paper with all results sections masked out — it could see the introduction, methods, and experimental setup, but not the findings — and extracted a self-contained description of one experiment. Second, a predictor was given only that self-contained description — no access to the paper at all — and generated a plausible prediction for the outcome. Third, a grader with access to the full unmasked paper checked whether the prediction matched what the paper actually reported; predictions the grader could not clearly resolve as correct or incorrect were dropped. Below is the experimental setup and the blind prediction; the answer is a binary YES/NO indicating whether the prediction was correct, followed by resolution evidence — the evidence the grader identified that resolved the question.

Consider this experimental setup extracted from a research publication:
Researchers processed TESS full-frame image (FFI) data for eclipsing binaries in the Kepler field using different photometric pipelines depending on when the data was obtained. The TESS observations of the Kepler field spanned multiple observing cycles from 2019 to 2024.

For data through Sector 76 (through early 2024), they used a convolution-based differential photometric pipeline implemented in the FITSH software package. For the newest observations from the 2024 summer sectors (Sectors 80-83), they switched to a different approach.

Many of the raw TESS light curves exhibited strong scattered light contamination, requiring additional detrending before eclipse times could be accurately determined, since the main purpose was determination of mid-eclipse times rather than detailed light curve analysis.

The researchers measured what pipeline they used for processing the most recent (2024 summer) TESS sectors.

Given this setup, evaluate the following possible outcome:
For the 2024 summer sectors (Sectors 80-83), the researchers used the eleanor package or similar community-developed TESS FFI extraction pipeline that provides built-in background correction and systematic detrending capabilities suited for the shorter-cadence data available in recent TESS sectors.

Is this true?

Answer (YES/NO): NO